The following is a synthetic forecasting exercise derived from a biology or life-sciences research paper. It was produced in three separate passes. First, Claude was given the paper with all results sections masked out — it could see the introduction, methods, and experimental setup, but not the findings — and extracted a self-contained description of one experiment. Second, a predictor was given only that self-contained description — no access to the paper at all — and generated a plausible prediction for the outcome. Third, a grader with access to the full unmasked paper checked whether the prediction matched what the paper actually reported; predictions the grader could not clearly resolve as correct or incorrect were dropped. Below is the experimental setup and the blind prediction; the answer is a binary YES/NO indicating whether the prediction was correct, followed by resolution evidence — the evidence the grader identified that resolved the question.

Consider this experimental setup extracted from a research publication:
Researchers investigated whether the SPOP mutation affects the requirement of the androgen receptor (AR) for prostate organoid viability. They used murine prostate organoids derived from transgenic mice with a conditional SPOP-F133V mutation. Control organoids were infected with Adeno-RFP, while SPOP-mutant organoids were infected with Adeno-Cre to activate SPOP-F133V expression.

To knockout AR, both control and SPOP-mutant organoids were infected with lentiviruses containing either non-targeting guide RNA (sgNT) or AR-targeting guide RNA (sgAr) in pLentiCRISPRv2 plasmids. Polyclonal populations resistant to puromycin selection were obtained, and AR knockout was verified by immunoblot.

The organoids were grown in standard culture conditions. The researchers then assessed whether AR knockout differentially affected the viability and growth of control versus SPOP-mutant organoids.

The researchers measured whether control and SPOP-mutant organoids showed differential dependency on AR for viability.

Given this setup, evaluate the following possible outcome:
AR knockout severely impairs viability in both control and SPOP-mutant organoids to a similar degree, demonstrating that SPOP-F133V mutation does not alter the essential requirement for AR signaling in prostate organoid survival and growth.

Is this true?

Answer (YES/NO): NO